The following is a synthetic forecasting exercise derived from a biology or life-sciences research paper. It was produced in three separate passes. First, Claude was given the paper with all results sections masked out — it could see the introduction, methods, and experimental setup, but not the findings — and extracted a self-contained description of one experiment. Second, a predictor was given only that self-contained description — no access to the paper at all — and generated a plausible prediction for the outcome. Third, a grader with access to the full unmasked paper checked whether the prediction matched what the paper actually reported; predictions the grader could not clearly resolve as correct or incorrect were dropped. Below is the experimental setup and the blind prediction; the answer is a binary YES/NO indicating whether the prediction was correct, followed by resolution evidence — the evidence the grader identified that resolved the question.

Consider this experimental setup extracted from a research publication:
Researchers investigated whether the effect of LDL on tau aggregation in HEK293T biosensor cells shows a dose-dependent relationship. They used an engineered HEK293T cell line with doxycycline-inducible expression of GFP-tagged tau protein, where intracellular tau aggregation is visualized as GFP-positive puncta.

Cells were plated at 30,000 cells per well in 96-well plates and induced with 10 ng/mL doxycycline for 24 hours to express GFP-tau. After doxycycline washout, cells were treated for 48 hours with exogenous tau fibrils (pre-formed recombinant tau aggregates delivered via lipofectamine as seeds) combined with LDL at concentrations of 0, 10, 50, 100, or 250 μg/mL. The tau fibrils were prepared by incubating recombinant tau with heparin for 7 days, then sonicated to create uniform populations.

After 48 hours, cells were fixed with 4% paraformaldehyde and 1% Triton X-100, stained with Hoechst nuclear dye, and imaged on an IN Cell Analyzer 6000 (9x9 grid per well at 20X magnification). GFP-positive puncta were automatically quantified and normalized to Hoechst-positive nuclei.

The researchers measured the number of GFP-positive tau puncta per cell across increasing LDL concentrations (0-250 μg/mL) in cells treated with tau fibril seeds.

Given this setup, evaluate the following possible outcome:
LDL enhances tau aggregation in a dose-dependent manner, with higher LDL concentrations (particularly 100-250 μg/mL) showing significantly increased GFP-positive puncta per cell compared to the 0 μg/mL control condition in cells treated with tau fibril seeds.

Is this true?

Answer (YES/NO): YES